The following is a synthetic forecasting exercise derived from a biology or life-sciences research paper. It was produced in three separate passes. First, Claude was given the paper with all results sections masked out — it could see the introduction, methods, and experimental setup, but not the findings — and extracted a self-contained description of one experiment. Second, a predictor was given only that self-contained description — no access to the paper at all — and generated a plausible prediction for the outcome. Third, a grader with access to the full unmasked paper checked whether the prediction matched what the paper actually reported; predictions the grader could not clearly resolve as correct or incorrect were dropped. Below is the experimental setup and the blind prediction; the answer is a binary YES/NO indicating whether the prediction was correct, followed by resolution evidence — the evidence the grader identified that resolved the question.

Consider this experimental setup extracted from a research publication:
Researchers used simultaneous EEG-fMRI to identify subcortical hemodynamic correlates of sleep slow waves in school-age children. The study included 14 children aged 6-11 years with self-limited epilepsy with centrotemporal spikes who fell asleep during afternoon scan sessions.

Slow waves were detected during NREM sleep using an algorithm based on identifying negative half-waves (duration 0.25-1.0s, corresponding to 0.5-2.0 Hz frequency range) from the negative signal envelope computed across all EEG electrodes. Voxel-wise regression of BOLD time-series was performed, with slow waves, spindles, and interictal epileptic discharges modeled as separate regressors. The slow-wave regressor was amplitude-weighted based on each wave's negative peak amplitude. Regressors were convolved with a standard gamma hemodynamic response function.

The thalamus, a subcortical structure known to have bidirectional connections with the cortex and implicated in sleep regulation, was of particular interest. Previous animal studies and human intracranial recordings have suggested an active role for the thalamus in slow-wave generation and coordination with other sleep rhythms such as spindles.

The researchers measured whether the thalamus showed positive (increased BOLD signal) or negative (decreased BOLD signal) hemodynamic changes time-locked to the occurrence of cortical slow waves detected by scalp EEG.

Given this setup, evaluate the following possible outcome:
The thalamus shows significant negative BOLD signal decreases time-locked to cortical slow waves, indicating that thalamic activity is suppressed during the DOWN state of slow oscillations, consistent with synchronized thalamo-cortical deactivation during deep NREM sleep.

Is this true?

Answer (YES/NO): NO